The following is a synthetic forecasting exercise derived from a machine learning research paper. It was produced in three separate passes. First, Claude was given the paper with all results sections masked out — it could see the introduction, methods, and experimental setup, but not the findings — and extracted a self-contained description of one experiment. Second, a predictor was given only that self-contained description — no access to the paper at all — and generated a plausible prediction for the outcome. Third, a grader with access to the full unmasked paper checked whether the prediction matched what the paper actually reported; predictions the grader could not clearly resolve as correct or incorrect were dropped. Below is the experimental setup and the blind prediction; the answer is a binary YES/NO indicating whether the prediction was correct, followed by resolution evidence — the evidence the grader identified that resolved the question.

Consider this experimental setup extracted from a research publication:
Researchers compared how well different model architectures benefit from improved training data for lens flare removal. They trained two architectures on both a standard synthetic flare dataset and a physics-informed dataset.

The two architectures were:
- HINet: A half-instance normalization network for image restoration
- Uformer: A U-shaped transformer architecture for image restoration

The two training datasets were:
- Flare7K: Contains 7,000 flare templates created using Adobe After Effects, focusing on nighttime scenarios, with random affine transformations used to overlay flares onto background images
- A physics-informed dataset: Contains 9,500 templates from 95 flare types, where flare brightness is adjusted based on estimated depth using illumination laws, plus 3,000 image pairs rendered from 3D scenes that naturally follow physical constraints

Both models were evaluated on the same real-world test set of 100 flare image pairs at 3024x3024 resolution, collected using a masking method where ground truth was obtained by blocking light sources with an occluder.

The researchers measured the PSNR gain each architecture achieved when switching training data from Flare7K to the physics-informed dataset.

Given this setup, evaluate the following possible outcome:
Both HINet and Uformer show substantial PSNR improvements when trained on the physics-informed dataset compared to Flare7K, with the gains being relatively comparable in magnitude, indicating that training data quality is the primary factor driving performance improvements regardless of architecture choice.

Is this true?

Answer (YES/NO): NO